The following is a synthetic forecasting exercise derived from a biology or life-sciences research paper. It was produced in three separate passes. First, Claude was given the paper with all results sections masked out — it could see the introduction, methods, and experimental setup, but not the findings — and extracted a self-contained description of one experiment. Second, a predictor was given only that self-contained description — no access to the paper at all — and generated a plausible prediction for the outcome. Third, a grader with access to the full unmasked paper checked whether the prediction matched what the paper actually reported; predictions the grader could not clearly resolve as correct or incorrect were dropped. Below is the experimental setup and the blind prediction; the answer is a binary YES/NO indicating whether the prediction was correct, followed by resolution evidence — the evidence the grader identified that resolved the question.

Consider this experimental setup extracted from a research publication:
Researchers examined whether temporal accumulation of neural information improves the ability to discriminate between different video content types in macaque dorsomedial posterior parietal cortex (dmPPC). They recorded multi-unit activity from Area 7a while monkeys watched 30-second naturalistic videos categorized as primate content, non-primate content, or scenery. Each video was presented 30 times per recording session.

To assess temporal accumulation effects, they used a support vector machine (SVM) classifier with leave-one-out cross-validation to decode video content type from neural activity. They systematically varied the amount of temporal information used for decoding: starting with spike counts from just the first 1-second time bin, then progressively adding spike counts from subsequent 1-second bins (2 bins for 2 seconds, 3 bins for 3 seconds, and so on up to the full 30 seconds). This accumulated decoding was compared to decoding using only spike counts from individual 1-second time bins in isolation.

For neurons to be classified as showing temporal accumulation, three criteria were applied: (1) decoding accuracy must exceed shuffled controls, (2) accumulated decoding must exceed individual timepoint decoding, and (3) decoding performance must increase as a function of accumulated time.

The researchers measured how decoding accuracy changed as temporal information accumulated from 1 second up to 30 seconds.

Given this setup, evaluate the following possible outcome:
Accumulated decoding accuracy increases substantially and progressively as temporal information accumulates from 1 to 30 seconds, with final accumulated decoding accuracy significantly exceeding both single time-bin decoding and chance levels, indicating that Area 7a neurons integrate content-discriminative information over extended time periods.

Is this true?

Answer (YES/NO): YES